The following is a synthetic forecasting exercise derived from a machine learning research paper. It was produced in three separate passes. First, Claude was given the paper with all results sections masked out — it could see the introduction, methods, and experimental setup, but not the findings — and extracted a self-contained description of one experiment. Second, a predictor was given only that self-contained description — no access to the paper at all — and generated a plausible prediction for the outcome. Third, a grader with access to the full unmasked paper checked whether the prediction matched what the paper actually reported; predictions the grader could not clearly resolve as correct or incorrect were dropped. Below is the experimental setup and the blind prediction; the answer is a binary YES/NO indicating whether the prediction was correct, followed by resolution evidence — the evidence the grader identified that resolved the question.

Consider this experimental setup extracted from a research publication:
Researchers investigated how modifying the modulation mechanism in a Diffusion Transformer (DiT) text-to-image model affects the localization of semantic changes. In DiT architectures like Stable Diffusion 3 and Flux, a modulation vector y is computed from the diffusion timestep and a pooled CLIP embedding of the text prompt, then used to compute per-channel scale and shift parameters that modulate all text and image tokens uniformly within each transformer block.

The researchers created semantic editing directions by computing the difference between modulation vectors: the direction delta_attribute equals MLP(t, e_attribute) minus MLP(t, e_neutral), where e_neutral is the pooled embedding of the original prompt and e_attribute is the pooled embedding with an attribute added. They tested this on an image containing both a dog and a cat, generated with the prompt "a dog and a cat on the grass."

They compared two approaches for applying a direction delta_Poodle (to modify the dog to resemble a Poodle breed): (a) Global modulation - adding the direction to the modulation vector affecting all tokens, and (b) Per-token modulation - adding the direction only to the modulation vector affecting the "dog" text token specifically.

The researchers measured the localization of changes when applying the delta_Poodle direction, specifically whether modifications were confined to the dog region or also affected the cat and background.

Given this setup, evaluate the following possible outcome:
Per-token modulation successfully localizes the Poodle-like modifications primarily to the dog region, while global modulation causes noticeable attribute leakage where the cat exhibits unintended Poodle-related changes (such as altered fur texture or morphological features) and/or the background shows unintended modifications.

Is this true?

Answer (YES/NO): YES